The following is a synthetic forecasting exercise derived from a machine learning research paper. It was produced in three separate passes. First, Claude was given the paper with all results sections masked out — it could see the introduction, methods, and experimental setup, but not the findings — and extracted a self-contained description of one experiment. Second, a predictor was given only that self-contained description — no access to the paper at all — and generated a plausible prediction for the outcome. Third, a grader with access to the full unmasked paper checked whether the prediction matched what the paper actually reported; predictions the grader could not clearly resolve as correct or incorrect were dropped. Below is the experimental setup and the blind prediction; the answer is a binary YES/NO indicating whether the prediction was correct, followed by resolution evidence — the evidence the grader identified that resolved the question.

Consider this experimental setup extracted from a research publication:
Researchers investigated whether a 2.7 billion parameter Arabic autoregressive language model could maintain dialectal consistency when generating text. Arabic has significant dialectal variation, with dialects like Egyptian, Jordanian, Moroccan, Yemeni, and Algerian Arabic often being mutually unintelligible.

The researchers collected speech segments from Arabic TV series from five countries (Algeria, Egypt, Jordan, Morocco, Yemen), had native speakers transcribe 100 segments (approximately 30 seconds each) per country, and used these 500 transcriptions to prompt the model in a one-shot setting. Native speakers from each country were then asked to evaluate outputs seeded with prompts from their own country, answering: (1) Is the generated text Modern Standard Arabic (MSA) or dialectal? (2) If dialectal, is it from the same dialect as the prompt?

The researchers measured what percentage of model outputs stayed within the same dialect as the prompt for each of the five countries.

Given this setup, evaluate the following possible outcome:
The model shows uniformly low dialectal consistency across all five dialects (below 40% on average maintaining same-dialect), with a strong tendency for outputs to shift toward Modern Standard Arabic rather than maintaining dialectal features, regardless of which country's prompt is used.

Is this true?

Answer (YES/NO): NO